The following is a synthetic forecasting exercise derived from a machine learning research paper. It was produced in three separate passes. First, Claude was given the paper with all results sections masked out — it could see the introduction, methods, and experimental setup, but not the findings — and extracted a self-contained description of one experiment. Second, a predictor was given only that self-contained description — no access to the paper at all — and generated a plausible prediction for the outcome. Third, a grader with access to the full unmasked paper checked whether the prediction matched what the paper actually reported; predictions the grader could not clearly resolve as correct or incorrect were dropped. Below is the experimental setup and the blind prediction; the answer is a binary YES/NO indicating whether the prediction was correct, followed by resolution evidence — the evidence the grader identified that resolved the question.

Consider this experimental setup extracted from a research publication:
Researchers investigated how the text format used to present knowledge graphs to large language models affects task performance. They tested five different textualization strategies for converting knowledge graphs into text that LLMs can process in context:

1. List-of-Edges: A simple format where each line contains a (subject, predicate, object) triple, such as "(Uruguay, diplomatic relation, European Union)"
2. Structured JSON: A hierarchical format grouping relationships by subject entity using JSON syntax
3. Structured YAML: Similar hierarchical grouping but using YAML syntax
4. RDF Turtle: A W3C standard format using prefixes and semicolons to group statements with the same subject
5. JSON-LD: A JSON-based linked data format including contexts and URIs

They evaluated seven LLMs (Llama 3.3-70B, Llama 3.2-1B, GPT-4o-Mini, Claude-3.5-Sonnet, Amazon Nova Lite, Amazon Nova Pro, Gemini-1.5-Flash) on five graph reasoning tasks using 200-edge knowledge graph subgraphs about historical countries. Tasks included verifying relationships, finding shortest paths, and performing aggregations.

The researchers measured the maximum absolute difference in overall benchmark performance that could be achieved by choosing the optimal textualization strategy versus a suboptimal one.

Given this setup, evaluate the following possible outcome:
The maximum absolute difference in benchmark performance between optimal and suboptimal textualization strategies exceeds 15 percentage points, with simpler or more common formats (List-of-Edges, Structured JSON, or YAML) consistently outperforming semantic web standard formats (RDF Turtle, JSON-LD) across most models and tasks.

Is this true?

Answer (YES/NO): YES